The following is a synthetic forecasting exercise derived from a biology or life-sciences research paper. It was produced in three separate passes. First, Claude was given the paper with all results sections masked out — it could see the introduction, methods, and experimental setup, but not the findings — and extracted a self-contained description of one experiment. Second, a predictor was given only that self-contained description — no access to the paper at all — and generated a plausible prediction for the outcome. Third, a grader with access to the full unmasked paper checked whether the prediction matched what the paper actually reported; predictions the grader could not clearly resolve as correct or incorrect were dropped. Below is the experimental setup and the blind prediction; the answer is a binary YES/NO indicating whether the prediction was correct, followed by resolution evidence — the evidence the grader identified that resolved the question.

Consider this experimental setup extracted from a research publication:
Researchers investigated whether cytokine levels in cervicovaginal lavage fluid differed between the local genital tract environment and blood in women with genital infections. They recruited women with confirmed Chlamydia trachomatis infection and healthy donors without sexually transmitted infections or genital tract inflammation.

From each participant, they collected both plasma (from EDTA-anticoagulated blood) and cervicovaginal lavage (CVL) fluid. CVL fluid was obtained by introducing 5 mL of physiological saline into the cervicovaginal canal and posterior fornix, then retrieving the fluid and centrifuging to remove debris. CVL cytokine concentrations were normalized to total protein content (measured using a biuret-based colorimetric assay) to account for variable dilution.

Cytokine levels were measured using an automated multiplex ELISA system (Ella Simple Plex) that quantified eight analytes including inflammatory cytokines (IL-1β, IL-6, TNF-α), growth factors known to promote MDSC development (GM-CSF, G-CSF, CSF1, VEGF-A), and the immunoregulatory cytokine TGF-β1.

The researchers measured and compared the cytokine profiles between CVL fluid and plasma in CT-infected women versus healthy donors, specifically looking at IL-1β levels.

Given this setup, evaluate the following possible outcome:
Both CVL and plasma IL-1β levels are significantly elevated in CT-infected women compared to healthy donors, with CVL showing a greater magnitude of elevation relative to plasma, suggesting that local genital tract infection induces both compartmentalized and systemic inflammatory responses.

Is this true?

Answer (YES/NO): NO